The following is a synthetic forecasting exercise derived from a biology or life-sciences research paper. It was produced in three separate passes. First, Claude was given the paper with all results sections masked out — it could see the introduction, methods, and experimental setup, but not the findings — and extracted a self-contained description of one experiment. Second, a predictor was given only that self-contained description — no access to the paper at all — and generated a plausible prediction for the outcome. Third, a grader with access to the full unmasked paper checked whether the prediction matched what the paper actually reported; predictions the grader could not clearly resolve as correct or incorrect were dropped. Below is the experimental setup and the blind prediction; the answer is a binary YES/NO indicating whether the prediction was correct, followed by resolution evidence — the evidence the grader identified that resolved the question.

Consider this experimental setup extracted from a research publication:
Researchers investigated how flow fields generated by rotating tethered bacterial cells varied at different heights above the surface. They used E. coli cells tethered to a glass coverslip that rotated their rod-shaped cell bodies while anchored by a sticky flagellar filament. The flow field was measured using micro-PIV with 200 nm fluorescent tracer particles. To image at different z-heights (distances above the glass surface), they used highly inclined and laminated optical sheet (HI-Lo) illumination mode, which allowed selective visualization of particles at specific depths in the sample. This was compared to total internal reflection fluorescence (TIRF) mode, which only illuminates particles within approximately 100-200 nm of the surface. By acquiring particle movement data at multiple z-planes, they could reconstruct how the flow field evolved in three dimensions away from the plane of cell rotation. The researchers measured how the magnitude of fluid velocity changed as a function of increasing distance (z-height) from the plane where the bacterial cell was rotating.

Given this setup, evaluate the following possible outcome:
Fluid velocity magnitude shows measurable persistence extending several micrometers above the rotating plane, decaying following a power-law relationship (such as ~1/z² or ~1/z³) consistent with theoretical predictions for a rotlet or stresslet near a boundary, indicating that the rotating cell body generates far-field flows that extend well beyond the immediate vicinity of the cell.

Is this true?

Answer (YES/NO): NO